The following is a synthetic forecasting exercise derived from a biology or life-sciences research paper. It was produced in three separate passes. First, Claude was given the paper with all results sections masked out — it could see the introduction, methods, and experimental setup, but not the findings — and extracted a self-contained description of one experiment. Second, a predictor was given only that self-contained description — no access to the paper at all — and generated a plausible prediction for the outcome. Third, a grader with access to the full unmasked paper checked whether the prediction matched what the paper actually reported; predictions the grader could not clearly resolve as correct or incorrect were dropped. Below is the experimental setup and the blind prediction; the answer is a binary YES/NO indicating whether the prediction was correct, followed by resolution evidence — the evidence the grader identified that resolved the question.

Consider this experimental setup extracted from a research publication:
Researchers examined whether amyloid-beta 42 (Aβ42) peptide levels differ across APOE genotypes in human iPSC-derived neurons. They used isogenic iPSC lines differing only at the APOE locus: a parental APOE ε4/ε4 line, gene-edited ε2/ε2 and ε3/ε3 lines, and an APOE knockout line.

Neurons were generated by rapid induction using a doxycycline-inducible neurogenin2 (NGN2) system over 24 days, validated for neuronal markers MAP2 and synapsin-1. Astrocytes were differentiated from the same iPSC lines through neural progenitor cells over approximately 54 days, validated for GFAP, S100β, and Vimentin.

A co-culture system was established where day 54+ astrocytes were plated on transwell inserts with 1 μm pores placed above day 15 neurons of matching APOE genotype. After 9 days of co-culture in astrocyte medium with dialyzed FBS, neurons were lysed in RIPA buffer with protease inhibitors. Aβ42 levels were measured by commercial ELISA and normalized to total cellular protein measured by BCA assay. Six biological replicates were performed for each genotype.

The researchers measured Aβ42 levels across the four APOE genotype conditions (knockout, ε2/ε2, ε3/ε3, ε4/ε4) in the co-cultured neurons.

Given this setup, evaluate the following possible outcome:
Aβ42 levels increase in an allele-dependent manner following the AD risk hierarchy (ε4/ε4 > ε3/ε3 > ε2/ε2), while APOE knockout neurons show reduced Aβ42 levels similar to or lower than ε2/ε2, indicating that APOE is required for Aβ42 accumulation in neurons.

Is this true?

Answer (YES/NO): NO